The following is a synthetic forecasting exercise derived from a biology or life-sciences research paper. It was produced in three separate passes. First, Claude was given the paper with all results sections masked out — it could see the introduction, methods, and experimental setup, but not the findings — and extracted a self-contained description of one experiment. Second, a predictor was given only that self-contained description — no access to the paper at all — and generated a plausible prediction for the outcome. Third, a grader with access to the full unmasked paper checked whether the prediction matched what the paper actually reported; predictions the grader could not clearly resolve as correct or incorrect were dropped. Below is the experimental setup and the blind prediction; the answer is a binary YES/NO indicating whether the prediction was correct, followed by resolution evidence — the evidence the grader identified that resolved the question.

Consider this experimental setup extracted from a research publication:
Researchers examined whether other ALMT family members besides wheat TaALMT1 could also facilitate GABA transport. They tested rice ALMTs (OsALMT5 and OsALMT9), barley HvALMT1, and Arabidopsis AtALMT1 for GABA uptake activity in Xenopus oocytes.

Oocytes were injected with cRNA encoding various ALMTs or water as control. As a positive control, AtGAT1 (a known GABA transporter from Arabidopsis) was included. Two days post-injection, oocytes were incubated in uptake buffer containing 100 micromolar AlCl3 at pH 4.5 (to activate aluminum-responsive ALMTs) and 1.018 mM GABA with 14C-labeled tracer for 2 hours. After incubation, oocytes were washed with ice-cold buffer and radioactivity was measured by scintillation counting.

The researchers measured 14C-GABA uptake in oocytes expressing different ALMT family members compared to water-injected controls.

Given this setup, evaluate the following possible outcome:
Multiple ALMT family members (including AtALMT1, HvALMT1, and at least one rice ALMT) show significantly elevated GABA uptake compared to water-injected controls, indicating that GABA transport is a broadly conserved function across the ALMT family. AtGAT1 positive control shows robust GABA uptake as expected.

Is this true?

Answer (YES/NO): YES